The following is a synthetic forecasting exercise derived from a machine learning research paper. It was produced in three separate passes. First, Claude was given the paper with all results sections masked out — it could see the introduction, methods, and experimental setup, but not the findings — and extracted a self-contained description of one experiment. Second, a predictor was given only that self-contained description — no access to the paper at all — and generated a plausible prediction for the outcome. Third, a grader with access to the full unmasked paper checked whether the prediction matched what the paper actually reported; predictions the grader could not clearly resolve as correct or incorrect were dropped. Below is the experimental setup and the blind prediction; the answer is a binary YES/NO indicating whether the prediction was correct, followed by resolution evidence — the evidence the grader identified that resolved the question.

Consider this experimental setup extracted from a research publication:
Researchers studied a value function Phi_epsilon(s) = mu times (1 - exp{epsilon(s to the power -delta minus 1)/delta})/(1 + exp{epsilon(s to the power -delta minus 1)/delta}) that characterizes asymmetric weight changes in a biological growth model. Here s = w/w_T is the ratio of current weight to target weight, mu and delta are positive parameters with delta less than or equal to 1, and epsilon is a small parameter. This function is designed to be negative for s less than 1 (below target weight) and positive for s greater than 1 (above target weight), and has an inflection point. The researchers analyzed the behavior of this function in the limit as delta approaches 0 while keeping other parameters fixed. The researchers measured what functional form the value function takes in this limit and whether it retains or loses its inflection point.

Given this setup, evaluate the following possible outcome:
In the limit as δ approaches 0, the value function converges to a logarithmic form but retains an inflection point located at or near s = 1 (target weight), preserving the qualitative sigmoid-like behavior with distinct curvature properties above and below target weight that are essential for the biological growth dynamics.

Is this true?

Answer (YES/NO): NO